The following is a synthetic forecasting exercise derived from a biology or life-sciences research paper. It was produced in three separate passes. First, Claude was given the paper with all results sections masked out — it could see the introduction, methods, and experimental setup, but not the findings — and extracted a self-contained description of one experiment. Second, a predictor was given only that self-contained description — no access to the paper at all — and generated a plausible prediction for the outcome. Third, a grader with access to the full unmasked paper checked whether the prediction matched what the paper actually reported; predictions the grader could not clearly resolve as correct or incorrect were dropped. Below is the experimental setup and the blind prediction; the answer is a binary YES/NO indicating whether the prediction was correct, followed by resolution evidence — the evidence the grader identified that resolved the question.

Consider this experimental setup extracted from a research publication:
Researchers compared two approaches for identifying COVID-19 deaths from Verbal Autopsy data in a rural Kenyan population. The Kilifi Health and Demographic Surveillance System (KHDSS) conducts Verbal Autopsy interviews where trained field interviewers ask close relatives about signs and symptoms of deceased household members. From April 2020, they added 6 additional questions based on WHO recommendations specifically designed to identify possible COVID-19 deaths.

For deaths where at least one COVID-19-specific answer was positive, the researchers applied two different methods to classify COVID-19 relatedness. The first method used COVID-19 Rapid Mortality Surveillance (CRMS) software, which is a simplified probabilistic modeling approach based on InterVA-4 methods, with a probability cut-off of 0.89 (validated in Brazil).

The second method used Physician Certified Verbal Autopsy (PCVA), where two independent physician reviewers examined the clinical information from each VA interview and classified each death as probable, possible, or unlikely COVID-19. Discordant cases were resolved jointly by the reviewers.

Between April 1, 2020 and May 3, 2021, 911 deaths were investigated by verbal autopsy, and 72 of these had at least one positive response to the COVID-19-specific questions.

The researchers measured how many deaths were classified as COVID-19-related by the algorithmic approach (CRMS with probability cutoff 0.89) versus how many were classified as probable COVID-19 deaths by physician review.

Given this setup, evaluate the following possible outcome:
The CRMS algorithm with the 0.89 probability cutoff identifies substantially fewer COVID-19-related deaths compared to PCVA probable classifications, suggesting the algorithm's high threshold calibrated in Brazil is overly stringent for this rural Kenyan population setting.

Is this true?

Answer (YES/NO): NO